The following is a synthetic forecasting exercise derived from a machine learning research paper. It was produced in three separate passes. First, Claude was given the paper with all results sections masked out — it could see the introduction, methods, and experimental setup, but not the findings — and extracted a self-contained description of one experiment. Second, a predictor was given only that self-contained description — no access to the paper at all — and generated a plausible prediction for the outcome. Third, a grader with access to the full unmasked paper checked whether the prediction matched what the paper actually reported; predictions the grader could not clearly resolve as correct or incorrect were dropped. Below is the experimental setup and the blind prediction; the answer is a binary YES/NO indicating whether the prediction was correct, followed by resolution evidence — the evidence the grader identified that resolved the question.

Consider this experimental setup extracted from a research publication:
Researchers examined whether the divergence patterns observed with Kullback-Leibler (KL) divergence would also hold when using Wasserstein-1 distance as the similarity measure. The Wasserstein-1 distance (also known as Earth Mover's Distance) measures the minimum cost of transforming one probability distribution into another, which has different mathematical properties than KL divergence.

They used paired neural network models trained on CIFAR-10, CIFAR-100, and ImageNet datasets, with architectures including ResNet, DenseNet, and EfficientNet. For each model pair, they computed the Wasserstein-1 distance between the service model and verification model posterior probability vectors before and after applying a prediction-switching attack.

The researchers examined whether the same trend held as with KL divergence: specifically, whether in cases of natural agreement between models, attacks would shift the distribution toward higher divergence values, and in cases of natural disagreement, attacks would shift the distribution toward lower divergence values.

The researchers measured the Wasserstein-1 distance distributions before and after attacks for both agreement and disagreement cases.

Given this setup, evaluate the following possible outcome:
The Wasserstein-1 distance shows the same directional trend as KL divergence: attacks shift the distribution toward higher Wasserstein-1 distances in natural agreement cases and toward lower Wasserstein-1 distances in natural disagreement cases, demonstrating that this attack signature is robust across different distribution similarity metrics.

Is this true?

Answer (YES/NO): YES